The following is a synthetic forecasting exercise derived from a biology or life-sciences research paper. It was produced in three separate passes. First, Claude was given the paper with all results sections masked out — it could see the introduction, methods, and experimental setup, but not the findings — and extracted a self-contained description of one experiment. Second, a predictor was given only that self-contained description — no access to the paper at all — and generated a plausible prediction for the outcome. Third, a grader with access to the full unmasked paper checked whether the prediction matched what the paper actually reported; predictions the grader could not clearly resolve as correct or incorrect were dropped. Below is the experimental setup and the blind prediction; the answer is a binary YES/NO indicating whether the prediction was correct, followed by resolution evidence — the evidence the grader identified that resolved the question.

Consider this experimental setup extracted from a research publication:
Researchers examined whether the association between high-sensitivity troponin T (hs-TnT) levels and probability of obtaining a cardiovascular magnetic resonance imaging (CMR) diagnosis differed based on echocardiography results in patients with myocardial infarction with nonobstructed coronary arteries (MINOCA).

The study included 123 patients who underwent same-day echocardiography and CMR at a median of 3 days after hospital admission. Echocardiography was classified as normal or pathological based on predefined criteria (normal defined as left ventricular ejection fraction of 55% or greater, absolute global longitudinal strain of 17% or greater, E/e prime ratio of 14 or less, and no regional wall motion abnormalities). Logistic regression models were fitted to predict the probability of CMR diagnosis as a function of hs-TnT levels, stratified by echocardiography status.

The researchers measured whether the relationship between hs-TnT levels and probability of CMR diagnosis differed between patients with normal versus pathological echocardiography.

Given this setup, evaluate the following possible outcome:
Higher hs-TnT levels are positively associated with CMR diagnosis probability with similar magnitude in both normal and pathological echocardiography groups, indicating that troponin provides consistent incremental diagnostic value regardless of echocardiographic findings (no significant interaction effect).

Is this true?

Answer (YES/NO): NO